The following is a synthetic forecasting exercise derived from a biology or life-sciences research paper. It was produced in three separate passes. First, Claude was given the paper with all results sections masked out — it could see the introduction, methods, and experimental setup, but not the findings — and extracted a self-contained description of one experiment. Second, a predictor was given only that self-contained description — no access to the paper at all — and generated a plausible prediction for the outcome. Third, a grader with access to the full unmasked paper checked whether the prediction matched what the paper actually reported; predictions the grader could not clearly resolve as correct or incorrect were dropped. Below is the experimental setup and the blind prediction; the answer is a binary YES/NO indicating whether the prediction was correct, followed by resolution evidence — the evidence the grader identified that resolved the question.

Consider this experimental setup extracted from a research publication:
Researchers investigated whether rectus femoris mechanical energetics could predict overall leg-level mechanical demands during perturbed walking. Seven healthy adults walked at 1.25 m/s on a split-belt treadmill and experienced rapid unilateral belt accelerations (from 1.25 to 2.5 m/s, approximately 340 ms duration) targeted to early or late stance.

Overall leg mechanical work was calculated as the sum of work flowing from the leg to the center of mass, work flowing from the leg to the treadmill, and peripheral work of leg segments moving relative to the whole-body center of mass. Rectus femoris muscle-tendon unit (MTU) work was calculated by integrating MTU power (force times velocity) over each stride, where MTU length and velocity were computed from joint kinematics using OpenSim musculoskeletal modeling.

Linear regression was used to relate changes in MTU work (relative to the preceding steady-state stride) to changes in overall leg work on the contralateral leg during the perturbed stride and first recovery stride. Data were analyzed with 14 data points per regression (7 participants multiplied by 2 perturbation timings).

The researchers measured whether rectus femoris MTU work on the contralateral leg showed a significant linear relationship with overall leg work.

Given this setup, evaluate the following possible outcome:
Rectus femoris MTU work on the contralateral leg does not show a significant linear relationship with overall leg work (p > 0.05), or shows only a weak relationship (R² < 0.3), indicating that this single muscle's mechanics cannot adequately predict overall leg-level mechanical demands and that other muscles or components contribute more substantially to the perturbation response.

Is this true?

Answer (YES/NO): YES